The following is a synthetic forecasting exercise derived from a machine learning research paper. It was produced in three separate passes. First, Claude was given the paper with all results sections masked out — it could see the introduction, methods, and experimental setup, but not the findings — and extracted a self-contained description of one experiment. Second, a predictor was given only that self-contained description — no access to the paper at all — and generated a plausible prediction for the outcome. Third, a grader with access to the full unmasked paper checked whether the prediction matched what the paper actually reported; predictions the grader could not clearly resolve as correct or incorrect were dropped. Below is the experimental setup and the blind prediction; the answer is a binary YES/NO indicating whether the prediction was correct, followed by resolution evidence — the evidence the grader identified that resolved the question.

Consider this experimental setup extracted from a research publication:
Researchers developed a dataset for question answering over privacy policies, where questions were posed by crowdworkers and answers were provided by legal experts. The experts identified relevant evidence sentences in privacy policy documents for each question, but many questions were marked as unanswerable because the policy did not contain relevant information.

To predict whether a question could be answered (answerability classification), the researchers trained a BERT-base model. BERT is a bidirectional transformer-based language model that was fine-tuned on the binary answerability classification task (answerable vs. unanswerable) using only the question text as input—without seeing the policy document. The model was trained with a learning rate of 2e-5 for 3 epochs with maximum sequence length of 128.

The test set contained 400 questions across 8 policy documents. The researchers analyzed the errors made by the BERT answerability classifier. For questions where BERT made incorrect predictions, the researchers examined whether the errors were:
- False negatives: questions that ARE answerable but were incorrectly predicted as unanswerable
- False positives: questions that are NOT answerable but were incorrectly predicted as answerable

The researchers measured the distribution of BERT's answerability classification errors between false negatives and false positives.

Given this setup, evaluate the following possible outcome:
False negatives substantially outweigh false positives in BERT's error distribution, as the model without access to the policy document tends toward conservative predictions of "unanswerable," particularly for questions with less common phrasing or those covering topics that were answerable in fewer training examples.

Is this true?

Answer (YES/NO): YES